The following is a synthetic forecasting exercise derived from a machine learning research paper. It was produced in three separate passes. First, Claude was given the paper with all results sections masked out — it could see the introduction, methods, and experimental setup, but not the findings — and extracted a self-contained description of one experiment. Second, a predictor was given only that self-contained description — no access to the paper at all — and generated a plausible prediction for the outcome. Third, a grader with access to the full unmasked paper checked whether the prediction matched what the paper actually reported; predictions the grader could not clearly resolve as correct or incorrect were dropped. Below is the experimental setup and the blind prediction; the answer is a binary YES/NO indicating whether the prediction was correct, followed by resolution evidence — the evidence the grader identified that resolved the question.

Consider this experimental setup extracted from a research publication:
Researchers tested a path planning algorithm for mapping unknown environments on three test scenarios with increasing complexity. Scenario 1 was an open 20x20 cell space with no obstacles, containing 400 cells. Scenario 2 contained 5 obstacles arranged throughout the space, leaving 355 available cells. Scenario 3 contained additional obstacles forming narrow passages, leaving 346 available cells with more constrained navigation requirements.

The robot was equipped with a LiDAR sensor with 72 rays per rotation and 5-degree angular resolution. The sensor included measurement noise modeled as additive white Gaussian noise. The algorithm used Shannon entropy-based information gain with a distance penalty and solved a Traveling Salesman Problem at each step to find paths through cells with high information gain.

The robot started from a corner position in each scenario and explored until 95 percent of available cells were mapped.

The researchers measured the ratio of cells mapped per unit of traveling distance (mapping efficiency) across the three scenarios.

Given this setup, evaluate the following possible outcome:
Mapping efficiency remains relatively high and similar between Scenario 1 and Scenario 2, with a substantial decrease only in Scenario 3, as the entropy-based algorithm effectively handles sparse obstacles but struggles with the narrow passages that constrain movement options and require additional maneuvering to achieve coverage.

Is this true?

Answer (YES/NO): NO